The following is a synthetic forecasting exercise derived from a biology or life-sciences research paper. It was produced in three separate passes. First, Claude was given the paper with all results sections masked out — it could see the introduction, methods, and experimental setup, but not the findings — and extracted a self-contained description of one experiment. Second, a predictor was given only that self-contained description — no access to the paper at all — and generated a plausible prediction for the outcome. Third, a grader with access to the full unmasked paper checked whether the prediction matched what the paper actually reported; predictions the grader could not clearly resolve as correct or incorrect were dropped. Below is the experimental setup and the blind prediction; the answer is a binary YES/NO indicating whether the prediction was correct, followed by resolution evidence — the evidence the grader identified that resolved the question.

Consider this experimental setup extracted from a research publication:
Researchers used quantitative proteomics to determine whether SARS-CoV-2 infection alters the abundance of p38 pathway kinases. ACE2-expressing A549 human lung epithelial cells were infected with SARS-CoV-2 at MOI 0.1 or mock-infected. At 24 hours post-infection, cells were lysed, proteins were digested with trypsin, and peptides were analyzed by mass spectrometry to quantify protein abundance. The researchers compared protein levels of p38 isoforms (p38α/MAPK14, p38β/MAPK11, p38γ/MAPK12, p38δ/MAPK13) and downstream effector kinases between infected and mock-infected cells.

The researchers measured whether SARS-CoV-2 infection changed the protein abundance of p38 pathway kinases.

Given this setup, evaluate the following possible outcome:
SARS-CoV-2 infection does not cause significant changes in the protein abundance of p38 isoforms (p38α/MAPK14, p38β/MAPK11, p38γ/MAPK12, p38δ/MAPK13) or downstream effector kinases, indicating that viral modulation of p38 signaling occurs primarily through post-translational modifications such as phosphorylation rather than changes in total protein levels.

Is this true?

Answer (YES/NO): YES